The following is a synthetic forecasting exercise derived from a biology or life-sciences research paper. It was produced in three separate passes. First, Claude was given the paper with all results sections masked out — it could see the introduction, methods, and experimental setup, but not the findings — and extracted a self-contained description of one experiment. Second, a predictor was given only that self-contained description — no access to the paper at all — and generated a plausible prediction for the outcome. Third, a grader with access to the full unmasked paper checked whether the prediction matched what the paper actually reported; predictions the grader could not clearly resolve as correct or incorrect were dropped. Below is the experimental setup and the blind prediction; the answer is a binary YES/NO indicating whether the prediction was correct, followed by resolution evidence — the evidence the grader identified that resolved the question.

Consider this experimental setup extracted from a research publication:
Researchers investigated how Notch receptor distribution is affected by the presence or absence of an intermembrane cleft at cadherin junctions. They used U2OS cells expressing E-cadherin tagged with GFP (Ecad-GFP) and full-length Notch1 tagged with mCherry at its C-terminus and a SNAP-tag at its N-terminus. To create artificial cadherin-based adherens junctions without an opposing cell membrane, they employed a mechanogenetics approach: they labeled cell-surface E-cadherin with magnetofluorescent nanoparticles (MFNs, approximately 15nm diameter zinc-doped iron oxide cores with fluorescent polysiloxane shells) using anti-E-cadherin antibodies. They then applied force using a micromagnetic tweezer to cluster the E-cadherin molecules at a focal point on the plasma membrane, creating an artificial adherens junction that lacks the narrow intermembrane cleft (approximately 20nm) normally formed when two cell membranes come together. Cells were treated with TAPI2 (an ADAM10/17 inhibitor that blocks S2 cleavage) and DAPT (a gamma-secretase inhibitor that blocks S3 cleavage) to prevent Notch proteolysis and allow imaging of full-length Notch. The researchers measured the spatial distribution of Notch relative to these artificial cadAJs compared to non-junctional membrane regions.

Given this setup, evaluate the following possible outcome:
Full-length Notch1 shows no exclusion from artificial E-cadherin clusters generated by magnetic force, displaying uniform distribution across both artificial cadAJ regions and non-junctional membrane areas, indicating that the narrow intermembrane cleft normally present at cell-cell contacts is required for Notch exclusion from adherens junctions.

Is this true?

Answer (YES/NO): NO